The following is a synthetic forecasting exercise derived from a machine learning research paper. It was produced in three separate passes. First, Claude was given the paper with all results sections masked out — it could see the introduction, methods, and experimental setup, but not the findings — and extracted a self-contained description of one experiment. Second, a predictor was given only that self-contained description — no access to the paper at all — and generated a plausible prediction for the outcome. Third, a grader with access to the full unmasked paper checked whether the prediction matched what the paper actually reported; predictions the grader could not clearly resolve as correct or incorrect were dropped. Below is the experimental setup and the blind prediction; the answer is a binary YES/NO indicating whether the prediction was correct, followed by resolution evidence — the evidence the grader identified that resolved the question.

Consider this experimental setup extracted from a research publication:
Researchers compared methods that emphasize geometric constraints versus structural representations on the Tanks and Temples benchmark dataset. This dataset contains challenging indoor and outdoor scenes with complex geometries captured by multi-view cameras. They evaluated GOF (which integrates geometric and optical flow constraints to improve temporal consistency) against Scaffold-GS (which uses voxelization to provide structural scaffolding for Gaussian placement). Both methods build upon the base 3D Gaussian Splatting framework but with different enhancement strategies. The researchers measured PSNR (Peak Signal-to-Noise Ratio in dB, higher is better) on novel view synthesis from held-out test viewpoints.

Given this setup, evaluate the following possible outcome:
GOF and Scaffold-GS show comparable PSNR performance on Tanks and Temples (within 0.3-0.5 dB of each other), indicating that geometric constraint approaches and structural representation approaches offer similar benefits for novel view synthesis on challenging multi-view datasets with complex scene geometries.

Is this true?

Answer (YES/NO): YES